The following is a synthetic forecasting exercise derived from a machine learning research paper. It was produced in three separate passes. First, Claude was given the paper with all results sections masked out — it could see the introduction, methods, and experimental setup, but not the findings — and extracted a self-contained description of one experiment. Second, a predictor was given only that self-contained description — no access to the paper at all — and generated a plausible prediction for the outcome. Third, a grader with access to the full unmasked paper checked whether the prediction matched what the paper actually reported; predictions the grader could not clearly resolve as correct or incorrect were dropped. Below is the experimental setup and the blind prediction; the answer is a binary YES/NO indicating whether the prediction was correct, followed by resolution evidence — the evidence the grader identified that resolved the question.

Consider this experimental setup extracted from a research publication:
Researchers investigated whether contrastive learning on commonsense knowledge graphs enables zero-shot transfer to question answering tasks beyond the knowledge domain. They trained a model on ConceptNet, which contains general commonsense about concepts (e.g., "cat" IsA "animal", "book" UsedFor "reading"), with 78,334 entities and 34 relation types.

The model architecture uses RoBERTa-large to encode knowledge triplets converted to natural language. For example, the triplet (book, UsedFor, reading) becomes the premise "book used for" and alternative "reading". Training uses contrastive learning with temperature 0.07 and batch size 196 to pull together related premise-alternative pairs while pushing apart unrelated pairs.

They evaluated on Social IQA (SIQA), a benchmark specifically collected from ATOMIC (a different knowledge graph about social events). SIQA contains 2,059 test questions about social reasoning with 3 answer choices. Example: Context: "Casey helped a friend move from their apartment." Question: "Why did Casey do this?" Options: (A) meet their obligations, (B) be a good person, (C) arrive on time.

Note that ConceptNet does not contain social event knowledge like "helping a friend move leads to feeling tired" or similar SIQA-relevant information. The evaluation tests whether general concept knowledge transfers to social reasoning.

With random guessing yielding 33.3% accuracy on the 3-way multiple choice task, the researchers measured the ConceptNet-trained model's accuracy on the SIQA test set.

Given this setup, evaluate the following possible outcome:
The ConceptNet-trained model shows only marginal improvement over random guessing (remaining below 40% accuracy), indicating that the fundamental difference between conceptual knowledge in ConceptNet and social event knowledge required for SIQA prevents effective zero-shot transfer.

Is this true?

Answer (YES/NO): NO